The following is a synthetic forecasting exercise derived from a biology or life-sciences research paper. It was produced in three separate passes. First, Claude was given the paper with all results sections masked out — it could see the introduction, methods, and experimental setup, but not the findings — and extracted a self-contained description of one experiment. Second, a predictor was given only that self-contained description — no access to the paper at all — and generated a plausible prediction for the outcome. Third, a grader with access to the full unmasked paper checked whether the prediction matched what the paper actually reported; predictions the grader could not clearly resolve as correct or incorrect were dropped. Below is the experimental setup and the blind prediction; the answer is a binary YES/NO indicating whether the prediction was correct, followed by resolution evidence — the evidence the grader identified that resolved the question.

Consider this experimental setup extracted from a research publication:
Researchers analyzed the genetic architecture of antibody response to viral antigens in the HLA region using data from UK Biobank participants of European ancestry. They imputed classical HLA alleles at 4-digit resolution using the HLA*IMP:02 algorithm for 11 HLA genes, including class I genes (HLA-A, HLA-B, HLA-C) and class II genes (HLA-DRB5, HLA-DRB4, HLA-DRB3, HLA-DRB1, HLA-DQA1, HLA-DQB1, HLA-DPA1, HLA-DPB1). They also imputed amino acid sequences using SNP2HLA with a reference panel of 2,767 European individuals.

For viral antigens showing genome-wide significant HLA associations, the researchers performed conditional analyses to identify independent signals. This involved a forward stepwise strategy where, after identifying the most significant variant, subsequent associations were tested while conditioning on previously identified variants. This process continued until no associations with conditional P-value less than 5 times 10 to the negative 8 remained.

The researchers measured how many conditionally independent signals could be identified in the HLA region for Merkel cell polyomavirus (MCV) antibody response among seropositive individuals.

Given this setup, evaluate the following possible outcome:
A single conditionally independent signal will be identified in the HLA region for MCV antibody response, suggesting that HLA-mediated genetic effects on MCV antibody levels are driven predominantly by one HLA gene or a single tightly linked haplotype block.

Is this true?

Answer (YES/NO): NO